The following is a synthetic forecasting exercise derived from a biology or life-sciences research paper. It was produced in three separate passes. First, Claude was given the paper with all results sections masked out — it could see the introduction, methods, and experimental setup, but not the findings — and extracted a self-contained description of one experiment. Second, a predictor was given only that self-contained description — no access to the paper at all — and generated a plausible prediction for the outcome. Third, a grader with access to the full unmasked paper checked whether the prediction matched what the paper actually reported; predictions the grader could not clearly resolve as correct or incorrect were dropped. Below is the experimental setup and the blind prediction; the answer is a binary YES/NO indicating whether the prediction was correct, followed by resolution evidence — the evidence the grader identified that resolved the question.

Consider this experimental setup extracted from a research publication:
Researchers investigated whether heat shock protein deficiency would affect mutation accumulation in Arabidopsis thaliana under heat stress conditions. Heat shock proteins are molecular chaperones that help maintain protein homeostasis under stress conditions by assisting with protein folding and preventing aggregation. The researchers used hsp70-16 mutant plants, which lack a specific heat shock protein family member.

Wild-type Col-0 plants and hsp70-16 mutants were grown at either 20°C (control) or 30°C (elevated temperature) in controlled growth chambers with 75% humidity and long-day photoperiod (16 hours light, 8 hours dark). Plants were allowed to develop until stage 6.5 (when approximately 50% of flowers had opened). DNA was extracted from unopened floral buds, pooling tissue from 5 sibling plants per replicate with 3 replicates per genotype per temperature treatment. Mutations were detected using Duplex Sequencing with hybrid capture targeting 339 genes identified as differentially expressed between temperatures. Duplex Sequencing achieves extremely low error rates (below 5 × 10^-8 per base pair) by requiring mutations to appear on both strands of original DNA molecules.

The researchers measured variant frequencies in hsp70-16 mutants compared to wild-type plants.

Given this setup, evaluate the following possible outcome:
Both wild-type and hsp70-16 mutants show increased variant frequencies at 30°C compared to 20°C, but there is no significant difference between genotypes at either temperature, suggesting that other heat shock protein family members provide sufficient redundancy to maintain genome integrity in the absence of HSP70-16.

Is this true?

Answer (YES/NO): NO